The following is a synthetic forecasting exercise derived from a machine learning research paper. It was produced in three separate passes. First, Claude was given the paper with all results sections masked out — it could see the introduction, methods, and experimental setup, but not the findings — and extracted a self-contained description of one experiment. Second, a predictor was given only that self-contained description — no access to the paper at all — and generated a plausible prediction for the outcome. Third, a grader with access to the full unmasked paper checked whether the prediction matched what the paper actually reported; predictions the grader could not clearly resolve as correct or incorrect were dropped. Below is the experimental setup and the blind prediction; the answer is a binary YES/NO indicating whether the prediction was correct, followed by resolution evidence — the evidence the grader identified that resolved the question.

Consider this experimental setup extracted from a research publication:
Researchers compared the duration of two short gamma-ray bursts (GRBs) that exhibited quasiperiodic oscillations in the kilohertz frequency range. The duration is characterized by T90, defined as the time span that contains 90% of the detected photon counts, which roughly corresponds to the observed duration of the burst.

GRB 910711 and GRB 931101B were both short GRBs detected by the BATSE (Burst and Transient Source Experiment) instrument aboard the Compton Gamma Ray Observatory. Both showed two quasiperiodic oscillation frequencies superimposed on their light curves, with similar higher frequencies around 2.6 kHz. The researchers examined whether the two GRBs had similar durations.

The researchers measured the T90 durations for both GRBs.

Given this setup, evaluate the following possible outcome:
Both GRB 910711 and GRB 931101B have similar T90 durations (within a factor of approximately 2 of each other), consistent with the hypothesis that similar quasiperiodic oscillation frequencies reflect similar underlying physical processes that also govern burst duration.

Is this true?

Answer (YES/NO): NO